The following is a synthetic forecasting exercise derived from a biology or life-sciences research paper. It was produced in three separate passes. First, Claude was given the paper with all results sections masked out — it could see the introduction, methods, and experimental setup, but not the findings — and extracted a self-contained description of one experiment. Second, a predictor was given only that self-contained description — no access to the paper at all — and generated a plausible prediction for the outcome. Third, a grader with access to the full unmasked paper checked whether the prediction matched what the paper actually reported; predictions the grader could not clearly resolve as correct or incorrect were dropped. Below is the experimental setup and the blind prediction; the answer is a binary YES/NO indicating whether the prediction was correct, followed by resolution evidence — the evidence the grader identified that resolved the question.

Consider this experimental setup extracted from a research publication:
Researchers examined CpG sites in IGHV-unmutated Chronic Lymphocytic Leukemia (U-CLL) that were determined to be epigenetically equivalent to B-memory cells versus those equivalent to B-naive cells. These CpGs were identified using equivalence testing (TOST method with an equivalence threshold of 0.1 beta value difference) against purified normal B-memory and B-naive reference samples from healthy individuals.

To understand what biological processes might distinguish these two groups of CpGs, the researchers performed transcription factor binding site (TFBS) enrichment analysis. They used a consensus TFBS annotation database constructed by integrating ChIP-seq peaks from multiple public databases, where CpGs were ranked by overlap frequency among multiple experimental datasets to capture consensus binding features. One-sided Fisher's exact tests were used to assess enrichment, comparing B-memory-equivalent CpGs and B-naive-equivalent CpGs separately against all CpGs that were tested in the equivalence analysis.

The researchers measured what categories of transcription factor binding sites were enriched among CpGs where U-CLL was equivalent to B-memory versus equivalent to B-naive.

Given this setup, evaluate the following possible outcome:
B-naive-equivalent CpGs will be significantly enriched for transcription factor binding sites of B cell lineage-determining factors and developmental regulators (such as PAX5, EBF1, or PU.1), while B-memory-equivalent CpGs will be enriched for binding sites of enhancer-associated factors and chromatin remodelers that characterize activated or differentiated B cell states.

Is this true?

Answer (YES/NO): NO